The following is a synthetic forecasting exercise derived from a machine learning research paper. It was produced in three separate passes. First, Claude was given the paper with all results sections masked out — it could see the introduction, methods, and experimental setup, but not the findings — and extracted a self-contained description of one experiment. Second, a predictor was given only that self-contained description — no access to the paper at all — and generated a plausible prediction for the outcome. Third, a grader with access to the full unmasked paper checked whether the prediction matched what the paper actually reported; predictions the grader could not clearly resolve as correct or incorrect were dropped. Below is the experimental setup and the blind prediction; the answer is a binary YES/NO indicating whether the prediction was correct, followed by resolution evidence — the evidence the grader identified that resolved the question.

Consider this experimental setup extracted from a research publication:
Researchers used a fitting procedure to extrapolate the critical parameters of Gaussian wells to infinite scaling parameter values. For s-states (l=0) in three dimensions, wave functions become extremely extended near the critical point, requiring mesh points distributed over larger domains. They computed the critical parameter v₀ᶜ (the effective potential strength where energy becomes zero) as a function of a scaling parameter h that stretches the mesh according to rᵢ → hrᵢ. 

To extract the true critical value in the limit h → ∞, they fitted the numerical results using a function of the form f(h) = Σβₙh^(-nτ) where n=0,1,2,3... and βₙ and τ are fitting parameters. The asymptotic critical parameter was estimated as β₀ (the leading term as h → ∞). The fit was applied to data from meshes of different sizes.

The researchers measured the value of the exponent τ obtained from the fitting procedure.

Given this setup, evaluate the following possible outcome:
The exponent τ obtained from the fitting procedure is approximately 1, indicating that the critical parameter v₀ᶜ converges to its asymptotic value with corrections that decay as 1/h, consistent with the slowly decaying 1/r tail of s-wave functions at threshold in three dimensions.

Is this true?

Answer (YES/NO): YES